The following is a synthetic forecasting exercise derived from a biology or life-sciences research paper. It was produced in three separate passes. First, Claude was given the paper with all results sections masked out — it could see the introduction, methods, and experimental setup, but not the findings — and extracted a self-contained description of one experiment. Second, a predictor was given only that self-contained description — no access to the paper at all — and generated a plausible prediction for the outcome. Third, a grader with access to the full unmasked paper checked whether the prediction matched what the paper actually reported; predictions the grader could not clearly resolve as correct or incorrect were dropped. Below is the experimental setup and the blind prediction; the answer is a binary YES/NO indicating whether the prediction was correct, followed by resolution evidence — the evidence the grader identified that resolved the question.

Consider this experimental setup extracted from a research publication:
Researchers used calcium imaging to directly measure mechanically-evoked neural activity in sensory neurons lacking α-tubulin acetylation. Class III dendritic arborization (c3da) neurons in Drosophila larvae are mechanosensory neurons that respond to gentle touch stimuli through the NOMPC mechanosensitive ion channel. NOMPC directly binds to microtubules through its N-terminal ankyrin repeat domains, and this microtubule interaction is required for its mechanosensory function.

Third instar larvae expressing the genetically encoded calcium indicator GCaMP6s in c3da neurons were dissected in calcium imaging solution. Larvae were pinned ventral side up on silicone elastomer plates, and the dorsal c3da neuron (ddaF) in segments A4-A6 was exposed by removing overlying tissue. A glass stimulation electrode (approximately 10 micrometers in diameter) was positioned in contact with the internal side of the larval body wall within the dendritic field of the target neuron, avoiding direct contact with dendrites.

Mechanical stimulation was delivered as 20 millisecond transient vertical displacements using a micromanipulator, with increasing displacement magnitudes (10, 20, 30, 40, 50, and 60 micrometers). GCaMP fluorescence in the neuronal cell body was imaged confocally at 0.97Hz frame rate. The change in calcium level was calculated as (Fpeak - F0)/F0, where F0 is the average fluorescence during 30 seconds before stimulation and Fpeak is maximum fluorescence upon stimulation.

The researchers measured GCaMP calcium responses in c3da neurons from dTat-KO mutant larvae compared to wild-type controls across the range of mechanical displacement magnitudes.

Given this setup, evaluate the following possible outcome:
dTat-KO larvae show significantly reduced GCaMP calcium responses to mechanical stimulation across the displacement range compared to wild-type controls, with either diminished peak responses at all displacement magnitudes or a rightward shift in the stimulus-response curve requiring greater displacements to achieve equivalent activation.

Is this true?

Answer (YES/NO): YES